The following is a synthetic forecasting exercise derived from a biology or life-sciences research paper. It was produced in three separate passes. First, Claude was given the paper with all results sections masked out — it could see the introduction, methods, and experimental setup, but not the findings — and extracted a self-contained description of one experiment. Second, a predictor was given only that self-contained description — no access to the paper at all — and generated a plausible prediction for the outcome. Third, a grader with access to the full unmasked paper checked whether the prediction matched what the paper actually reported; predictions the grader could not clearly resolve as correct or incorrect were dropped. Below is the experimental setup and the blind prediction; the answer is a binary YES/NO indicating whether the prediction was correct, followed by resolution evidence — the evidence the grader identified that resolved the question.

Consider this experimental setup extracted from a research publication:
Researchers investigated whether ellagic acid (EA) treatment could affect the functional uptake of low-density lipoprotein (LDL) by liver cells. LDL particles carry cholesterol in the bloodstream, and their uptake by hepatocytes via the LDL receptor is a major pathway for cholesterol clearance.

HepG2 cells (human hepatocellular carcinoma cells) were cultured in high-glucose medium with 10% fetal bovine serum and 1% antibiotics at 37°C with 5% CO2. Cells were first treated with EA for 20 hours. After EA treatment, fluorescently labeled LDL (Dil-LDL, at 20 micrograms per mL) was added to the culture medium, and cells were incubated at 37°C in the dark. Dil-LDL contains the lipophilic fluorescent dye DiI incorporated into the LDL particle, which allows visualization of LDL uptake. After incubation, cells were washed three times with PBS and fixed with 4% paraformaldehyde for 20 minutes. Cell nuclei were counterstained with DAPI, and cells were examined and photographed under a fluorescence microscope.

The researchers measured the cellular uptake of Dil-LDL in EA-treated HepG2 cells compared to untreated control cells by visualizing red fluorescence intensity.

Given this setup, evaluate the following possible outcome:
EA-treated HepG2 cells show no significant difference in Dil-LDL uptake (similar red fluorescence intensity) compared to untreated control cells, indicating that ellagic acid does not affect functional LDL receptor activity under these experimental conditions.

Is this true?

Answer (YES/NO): NO